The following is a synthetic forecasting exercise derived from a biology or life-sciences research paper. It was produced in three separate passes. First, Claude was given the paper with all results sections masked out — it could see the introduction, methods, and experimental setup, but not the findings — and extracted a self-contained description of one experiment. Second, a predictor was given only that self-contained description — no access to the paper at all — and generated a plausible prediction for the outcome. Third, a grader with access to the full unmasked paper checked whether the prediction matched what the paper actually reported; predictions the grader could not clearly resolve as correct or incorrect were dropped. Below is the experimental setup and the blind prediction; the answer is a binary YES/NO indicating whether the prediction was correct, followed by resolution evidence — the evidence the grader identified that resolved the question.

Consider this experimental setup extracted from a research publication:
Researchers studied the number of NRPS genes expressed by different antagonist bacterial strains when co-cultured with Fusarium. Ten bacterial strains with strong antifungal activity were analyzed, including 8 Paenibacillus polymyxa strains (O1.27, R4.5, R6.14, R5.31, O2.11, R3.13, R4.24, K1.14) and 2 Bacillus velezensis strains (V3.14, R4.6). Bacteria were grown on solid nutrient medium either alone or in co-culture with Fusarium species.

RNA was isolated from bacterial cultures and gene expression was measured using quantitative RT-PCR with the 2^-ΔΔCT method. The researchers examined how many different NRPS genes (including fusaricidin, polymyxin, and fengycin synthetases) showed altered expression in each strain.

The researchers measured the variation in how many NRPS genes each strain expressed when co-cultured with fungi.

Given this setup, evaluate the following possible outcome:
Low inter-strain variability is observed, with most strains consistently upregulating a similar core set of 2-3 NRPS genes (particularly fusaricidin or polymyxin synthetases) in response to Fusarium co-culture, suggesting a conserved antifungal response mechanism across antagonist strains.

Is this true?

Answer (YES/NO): NO